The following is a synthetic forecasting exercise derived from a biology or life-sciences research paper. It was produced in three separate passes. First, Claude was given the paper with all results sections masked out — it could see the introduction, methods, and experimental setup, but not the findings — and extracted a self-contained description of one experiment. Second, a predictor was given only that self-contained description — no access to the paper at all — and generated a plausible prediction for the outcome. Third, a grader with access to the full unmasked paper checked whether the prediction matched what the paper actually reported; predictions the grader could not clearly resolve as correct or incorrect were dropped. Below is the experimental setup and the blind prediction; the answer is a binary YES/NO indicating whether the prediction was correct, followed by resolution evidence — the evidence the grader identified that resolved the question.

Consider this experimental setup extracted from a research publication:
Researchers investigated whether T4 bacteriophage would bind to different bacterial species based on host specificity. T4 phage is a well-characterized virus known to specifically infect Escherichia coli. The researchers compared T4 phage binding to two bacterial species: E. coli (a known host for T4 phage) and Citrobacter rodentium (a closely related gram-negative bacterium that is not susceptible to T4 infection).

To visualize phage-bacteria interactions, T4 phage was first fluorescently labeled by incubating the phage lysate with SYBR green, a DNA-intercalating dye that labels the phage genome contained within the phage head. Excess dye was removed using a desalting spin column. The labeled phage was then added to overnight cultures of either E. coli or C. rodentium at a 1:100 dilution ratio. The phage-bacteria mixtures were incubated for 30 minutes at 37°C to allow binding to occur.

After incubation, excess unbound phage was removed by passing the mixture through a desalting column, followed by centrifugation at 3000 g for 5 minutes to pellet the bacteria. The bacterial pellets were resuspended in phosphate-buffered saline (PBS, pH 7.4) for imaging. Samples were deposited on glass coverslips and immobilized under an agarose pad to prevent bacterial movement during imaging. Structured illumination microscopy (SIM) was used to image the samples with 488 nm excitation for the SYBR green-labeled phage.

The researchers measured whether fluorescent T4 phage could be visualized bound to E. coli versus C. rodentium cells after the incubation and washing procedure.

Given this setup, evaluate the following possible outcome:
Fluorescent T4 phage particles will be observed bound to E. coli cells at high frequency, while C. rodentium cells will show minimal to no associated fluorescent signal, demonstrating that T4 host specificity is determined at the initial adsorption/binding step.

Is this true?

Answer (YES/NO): NO